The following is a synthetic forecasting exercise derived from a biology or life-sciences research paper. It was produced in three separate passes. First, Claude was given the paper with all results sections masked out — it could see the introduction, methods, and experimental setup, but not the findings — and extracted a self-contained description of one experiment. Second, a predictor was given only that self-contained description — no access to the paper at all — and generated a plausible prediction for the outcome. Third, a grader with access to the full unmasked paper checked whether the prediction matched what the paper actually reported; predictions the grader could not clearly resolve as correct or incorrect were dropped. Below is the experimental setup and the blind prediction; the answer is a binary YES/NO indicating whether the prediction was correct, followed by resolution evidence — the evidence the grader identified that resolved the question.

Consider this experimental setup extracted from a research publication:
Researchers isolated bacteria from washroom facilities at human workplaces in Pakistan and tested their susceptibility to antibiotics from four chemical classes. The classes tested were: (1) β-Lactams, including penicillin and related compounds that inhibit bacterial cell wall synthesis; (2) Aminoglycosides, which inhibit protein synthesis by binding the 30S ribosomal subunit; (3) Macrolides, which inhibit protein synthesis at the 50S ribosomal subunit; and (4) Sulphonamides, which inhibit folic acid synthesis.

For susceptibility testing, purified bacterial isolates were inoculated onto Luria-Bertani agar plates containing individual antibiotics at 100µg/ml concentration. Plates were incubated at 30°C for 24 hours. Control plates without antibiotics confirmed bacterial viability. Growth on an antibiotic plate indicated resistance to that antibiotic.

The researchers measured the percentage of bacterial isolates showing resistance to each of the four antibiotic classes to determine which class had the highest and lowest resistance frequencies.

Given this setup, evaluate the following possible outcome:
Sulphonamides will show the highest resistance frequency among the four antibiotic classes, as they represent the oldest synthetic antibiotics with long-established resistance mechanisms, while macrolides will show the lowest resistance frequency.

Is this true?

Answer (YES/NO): NO